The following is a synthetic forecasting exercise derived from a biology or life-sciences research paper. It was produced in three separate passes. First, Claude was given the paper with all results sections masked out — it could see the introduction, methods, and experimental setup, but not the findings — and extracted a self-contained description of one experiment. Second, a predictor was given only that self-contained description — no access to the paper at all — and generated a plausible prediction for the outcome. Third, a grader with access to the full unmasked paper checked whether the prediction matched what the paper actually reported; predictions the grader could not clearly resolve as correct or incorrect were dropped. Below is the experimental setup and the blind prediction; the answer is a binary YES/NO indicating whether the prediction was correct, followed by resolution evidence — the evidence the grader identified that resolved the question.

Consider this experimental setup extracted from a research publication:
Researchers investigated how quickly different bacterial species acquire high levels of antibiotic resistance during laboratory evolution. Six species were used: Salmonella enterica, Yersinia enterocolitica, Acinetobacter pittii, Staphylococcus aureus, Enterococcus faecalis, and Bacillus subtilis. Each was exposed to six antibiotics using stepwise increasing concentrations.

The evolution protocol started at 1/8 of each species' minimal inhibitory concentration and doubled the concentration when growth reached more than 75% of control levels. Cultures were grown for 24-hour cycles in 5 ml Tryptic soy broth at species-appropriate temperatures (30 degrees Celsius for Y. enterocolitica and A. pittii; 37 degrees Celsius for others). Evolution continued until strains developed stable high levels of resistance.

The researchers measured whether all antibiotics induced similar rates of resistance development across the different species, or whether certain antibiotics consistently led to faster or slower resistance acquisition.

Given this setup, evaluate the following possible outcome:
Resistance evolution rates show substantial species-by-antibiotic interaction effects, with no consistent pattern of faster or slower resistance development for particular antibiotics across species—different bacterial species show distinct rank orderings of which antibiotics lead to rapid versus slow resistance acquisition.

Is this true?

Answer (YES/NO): YES